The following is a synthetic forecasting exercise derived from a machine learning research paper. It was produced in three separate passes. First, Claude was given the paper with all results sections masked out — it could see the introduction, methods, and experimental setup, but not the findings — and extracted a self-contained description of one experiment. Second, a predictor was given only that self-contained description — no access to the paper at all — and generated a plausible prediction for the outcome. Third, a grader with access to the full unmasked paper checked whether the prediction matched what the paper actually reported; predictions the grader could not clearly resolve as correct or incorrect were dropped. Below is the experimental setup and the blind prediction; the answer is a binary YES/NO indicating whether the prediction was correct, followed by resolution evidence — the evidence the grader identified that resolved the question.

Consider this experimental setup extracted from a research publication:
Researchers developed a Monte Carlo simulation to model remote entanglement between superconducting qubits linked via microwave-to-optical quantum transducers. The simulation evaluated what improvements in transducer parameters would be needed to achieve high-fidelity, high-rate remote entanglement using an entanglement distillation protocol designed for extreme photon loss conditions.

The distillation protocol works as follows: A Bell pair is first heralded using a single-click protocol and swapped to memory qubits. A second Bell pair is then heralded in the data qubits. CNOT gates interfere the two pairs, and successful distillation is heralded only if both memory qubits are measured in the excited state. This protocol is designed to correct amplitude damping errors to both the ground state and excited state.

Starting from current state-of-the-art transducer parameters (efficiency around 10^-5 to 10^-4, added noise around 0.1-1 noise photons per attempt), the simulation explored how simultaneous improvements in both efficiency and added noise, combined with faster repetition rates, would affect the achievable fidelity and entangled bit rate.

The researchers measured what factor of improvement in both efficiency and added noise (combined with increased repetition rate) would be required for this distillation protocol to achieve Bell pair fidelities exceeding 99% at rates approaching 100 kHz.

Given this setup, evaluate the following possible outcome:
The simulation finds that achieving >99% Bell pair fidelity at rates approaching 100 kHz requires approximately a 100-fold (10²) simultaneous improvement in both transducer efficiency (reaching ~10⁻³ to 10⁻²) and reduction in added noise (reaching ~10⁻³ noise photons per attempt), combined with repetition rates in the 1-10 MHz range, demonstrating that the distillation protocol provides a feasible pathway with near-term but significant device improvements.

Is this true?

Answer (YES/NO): NO